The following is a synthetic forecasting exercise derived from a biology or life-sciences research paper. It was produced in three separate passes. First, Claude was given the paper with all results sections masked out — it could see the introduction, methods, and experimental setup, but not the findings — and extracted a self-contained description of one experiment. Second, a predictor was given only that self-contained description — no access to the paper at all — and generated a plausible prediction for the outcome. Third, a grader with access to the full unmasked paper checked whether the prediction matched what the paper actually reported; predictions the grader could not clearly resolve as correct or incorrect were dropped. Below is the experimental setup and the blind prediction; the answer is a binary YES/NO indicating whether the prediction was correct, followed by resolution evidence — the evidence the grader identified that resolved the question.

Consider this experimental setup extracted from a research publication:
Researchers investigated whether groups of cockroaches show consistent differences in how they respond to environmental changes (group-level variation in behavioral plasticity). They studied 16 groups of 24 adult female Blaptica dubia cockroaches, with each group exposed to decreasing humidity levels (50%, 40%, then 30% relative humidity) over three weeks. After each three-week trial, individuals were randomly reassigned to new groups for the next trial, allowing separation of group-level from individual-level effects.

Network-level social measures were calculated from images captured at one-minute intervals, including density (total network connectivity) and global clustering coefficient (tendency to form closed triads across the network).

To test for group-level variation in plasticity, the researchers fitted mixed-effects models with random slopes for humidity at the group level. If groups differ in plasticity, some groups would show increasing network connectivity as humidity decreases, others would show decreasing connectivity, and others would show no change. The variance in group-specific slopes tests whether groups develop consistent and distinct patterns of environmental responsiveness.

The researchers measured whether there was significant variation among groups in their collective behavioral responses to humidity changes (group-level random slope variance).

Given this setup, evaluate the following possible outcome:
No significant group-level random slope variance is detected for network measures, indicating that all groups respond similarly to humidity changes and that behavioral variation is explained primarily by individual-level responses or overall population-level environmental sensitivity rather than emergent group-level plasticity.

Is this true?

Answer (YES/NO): NO